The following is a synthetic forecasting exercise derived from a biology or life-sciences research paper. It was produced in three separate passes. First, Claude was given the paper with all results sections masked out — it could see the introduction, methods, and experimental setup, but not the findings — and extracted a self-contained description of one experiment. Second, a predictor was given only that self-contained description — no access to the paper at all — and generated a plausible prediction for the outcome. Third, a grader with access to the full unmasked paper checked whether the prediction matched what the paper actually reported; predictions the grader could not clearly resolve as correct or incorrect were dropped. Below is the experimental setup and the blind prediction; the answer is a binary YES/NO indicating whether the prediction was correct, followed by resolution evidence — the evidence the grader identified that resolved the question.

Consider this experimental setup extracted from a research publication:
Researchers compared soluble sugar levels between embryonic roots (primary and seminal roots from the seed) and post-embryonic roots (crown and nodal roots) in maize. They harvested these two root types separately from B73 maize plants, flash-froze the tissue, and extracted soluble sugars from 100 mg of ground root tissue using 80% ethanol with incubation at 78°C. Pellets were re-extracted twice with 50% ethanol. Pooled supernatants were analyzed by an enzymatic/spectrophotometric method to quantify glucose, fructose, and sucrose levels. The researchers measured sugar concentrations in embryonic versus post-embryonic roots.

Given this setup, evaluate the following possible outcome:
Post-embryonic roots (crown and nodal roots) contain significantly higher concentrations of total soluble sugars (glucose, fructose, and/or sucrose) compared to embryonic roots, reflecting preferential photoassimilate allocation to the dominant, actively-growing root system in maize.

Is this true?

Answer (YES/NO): YES